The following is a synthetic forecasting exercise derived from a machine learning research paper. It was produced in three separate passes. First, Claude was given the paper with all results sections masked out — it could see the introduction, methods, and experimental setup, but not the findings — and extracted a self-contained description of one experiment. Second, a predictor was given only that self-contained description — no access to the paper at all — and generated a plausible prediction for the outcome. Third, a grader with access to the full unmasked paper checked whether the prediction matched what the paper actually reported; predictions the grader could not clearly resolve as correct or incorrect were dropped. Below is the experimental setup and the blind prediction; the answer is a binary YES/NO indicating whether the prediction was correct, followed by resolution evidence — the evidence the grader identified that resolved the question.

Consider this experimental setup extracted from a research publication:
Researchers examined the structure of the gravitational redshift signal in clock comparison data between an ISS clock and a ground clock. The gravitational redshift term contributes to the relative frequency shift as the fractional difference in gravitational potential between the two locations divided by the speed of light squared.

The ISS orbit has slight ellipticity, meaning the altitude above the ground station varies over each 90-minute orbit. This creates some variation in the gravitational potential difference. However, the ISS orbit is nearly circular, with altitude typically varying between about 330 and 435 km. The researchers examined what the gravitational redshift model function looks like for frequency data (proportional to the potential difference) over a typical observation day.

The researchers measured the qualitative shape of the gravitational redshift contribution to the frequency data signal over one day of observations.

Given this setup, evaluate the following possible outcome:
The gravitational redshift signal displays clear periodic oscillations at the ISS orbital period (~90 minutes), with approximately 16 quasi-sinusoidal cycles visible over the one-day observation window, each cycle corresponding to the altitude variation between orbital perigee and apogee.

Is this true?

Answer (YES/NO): NO